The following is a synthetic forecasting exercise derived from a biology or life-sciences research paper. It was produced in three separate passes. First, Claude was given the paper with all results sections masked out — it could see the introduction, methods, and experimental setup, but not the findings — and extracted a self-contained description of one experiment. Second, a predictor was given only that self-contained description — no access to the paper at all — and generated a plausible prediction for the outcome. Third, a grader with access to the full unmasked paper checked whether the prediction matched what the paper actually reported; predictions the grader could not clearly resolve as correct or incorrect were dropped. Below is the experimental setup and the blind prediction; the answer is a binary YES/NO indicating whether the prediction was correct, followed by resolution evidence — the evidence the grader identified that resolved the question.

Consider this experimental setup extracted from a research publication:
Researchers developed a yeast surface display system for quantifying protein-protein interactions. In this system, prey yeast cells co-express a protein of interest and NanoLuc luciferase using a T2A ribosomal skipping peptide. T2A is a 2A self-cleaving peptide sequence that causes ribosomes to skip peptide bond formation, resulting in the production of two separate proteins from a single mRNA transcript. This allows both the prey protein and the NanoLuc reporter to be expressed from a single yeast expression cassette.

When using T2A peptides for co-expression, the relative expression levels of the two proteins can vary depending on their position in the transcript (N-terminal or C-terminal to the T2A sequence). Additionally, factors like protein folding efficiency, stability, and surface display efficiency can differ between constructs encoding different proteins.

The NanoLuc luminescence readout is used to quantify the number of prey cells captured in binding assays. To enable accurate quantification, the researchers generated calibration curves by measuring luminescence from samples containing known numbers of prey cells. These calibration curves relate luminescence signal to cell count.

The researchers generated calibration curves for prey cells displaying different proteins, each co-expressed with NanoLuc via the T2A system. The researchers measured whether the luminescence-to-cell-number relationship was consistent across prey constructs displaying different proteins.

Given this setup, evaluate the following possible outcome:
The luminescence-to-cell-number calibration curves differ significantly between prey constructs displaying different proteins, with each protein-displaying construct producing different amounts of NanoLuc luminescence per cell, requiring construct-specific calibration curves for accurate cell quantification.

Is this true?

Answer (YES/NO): YES